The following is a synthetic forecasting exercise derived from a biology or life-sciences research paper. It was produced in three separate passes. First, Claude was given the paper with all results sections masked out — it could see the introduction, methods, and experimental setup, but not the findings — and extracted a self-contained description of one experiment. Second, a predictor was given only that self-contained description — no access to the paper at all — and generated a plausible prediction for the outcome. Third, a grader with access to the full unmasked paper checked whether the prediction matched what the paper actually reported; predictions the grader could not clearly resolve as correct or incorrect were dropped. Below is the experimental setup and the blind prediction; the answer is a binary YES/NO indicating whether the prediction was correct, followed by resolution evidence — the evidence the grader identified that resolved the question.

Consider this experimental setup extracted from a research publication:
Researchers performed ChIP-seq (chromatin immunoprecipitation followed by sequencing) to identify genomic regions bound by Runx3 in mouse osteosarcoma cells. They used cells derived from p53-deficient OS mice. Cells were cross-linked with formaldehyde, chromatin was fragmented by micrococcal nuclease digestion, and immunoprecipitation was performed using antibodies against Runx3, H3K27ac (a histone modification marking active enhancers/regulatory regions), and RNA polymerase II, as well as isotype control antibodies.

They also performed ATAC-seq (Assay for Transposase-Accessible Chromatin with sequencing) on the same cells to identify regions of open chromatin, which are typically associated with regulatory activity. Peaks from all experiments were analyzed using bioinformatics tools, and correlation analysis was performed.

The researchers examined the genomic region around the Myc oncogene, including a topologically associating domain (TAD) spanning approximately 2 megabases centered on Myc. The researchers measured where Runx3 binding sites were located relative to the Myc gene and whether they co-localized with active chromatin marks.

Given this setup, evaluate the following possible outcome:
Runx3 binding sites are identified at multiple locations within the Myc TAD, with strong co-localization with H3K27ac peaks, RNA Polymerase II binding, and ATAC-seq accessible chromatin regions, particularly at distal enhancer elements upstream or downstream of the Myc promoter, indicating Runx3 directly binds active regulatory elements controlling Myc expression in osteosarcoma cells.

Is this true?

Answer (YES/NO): NO